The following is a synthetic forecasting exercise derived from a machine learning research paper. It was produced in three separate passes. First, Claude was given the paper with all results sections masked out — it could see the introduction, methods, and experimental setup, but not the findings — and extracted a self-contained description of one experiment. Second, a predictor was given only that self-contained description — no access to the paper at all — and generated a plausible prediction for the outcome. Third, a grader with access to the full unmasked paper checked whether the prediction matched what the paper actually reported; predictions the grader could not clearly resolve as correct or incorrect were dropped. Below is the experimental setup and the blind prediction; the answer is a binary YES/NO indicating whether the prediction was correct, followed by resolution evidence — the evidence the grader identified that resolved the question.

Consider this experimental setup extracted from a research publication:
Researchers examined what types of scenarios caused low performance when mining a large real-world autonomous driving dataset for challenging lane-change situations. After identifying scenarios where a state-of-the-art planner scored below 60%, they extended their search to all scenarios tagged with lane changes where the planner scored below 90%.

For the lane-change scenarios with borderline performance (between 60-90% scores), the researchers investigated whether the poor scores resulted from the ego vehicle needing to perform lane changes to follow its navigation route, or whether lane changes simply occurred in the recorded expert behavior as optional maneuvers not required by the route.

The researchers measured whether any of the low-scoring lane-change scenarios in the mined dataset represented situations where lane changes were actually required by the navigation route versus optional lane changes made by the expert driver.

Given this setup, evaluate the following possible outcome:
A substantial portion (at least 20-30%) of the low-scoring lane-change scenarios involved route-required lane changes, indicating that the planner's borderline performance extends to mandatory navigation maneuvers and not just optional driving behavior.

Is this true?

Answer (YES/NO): NO